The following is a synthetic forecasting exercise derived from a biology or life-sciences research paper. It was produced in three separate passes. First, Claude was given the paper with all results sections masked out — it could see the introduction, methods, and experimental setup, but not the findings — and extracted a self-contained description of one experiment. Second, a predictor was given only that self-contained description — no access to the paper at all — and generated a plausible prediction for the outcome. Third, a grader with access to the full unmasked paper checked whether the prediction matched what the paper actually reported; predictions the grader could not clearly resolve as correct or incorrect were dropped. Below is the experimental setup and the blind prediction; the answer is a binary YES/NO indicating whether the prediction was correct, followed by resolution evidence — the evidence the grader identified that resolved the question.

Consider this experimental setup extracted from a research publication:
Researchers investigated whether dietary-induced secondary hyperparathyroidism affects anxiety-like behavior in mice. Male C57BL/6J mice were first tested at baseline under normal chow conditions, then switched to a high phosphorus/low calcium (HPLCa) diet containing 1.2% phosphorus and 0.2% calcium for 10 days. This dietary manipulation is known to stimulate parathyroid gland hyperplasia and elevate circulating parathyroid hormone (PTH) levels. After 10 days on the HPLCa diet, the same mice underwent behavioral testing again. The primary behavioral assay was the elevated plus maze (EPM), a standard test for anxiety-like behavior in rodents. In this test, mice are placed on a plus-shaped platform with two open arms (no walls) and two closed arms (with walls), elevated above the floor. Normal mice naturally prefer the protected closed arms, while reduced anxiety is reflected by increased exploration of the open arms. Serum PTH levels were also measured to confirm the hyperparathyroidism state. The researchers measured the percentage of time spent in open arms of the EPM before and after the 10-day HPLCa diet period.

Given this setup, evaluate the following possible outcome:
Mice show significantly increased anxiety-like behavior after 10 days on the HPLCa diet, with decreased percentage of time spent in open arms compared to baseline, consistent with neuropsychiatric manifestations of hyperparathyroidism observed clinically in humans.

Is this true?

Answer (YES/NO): YES